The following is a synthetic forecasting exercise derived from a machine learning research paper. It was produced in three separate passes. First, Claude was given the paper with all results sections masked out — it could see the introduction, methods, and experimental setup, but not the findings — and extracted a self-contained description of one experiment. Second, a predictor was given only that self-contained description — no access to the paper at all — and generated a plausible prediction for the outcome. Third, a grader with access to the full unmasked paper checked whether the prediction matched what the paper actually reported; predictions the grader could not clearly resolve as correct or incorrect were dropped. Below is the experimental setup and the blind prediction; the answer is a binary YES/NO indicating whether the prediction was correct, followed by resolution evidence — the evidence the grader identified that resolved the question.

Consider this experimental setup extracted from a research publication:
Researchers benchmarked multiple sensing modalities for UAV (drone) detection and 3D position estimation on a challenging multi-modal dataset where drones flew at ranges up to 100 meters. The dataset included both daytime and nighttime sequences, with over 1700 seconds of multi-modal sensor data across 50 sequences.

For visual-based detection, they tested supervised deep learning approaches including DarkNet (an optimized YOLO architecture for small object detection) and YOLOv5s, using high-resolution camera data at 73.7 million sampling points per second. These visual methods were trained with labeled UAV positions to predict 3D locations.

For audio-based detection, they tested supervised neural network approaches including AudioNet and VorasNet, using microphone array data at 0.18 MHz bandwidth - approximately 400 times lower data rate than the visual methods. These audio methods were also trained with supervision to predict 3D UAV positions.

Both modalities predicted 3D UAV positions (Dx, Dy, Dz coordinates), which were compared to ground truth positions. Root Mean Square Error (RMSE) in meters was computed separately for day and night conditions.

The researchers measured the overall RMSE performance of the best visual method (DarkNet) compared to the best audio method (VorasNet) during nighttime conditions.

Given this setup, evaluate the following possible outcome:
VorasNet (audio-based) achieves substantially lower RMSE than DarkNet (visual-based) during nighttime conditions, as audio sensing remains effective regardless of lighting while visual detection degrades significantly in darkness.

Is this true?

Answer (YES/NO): YES